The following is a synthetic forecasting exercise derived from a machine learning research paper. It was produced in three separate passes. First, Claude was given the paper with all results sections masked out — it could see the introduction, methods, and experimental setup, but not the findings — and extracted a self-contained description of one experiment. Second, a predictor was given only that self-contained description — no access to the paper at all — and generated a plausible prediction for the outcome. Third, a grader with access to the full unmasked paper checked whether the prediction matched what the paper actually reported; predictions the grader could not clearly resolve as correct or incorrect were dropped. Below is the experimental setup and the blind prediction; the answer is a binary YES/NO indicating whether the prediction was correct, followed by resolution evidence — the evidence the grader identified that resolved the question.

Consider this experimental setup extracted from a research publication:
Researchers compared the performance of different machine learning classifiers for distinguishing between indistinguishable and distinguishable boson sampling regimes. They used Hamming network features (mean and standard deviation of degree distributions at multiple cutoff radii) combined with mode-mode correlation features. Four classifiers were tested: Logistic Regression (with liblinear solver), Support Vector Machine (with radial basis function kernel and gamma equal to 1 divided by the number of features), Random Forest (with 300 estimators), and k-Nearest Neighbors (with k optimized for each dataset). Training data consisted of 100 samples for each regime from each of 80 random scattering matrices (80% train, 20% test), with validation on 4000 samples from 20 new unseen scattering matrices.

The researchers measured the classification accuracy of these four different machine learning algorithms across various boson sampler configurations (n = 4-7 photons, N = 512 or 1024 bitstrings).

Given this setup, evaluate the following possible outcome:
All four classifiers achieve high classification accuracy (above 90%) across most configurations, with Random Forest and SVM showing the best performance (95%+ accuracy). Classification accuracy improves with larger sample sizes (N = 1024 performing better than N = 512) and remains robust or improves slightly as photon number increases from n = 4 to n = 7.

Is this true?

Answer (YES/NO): NO